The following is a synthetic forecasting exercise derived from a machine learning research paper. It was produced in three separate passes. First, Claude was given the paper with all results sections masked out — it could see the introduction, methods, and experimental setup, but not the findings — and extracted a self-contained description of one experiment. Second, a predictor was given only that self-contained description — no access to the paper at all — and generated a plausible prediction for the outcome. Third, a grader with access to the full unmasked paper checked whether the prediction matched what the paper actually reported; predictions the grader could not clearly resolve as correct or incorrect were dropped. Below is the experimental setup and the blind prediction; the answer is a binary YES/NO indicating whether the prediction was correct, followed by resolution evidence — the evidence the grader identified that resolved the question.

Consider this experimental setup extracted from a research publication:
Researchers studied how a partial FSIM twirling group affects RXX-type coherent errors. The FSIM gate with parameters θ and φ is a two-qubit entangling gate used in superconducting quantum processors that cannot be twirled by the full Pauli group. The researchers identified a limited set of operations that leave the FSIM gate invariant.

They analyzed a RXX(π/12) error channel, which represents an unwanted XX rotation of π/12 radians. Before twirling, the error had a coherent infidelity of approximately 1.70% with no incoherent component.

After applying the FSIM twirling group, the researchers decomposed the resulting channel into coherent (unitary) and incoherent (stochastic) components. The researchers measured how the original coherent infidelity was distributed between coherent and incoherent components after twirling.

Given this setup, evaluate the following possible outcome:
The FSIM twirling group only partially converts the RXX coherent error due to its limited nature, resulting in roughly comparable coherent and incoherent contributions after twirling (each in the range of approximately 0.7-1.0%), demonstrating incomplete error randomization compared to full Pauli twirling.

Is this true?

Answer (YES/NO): YES